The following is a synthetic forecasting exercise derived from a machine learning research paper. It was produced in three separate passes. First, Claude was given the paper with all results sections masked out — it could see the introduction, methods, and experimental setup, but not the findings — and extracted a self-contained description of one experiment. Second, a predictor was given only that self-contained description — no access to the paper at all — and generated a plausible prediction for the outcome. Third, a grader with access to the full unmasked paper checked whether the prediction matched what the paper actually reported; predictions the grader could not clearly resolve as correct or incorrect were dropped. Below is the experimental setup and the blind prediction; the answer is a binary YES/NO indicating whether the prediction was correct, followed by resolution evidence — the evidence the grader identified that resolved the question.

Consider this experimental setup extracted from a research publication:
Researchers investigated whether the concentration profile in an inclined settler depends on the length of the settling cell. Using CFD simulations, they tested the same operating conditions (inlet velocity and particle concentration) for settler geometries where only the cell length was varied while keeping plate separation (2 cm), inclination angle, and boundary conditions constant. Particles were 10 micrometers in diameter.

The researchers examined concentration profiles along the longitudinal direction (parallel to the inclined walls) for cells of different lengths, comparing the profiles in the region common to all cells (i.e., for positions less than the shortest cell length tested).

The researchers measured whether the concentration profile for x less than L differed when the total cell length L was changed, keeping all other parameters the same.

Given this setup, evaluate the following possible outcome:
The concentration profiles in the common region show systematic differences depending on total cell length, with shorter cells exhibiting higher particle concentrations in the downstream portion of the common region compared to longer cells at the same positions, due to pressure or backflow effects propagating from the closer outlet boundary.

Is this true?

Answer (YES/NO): NO